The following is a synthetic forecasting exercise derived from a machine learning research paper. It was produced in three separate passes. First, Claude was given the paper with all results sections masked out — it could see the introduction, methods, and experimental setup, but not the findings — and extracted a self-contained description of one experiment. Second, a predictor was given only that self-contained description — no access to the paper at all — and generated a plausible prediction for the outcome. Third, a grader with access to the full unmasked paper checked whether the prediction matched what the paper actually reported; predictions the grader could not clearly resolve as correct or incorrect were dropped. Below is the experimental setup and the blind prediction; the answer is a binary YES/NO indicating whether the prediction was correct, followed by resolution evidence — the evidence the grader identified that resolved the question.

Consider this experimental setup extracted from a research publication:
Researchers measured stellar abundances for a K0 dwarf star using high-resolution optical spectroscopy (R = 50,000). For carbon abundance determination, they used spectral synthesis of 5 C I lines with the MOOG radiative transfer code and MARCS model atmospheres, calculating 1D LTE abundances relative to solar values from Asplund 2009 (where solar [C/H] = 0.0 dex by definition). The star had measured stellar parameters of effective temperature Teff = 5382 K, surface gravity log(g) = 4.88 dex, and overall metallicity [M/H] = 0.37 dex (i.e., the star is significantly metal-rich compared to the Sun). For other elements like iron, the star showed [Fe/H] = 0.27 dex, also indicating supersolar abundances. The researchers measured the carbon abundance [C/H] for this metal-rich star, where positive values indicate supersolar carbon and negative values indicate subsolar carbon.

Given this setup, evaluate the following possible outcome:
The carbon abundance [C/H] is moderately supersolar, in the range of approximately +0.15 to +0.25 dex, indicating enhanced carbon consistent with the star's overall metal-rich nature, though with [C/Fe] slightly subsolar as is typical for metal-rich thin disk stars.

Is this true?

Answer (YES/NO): NO